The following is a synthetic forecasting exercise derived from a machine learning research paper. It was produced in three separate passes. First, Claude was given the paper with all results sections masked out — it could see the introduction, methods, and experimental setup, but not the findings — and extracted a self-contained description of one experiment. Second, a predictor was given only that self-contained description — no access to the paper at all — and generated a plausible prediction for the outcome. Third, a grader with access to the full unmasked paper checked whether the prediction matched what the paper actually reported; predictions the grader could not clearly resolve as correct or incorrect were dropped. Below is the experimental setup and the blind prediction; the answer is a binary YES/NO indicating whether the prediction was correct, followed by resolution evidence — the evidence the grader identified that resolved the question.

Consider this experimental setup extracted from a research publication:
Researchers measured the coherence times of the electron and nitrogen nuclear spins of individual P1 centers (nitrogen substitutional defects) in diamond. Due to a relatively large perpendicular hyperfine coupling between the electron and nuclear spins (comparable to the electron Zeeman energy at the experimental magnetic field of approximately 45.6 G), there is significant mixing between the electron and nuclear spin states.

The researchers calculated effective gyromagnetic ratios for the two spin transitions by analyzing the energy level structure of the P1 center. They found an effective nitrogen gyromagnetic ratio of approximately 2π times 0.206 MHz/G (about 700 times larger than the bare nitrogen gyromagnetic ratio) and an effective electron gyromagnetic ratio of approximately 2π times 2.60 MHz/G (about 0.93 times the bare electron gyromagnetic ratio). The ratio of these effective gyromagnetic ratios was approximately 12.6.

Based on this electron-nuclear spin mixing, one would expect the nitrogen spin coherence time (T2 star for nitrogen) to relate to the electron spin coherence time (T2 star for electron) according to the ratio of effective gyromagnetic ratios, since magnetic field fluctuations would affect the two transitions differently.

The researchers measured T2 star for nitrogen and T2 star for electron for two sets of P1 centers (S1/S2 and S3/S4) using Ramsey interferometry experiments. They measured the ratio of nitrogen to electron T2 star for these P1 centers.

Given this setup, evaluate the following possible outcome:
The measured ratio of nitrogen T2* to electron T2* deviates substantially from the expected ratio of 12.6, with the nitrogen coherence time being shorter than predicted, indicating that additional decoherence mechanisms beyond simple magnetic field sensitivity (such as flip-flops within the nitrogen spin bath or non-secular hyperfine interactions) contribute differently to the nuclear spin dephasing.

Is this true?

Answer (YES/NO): NO